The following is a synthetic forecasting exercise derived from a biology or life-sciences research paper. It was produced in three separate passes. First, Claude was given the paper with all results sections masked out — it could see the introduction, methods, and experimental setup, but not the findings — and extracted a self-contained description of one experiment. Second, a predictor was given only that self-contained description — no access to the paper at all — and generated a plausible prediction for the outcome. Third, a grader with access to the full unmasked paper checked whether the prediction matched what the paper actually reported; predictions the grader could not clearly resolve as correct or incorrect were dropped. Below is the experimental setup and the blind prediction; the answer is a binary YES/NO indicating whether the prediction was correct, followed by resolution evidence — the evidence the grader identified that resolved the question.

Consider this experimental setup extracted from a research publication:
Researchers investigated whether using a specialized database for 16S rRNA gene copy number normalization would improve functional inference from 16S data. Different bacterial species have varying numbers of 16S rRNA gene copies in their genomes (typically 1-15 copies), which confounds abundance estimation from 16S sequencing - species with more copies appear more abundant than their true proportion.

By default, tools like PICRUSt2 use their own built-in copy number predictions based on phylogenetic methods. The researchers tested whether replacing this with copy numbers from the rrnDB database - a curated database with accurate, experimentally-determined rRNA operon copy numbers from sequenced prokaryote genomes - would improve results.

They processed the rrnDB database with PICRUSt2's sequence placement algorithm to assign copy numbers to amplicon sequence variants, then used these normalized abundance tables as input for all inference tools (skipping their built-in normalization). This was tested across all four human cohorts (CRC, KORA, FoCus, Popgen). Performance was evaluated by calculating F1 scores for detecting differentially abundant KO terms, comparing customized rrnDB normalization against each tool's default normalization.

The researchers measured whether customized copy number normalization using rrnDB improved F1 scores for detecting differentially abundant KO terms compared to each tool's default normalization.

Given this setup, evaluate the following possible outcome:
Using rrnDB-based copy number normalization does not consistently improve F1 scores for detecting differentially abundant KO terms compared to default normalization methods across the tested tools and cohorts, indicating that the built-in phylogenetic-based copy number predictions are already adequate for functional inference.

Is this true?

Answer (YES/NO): YES